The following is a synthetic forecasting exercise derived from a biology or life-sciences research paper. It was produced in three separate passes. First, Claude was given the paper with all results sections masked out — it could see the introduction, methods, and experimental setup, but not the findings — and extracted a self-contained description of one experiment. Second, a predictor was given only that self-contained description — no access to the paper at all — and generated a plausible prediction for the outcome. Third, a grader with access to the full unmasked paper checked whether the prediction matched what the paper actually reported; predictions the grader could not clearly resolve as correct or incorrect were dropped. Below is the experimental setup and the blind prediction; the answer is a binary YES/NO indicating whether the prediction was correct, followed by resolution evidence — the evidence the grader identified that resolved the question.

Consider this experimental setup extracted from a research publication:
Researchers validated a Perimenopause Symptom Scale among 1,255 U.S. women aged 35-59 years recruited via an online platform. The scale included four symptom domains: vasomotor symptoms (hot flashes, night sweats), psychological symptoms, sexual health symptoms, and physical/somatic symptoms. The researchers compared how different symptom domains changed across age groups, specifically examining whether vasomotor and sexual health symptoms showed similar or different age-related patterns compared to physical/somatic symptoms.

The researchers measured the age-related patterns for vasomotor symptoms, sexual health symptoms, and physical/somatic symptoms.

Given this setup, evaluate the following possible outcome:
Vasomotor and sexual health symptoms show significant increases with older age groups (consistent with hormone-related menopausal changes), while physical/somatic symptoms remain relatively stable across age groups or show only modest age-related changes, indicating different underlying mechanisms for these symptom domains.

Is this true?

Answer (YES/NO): YES